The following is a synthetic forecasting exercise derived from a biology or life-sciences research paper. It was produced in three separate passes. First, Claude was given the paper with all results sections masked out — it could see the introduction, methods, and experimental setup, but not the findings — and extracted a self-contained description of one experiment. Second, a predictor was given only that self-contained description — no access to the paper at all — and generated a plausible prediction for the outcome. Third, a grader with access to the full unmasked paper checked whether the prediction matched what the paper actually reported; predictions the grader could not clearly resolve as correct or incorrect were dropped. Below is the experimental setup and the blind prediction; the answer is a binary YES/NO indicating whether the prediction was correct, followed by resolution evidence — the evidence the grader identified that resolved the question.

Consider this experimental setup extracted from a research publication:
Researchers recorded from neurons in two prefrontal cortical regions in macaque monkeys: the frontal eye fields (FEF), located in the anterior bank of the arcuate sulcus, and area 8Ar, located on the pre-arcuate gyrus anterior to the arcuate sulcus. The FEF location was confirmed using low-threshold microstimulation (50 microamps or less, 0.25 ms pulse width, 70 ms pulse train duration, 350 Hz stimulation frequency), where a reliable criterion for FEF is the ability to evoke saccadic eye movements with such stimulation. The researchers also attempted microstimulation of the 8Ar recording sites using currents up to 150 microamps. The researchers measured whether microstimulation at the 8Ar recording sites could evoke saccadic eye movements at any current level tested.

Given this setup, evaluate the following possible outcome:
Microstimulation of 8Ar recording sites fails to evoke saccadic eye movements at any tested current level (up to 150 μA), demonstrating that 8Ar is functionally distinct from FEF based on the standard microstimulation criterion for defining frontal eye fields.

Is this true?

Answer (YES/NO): YES